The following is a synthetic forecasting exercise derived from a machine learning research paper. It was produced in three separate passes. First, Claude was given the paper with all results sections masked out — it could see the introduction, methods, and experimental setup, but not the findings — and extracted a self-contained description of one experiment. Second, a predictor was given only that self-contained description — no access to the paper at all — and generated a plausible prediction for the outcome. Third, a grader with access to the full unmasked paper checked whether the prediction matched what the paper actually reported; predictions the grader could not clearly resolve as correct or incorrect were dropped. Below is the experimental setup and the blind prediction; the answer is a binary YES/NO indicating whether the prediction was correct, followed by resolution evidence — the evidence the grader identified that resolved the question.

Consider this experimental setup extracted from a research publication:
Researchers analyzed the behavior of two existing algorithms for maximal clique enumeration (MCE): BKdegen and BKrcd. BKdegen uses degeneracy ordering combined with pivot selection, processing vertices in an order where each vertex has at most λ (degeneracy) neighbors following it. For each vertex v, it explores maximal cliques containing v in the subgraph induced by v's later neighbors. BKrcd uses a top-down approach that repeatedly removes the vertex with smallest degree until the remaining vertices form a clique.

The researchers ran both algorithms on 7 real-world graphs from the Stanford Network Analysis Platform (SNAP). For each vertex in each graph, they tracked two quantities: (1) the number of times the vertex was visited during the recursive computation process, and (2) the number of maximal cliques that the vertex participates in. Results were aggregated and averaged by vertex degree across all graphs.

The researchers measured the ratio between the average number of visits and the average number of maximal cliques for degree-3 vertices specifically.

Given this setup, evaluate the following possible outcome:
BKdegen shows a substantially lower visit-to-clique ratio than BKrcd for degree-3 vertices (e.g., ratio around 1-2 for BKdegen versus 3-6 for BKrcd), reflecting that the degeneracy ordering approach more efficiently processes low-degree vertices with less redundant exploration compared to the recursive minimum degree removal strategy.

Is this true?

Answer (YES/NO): NO